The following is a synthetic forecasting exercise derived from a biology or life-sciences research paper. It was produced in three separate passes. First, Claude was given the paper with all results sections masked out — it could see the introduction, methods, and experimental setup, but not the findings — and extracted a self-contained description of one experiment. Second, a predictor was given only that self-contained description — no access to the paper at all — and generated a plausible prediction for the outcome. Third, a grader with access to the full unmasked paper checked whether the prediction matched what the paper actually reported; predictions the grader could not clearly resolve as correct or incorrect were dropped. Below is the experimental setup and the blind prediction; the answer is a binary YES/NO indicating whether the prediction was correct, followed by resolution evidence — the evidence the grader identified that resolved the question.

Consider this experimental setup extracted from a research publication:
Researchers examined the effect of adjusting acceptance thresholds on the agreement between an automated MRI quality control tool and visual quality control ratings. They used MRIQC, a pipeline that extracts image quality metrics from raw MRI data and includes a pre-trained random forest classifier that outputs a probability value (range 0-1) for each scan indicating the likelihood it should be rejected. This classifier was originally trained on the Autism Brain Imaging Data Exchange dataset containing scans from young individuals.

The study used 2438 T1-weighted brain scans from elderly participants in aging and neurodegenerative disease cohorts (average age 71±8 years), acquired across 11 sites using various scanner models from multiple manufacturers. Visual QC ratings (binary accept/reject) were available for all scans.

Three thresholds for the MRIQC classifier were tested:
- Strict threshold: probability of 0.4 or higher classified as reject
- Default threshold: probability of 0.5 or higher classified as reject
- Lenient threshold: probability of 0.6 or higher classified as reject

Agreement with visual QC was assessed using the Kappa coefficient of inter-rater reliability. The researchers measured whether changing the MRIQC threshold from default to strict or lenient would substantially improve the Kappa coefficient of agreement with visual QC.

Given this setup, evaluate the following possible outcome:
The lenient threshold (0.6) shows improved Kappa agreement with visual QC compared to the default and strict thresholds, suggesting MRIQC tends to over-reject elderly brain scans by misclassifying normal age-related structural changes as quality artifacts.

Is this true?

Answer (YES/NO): NO